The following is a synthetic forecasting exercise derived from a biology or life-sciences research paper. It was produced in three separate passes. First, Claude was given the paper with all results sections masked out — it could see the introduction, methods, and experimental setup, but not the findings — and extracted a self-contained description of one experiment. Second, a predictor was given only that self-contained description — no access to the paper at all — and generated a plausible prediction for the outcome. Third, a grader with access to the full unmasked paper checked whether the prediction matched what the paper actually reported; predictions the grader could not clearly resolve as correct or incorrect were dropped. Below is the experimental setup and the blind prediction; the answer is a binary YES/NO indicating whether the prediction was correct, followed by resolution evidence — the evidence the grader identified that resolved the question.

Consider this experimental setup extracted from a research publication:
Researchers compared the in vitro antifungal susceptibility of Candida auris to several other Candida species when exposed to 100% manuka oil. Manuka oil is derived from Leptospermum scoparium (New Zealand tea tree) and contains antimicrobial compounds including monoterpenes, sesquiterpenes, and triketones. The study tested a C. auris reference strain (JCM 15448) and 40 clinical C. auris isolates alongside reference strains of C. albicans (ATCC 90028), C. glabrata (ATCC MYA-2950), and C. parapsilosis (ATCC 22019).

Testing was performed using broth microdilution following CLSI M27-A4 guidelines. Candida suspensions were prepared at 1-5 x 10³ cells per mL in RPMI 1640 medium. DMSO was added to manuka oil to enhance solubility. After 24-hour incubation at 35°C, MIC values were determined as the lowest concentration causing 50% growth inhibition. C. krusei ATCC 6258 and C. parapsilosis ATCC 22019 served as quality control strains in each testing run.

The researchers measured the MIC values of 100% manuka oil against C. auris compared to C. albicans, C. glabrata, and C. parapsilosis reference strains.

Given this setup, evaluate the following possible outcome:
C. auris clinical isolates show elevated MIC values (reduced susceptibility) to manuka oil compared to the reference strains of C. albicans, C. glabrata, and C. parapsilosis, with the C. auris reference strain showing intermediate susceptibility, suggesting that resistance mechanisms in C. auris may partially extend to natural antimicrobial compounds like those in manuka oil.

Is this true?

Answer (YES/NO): NO